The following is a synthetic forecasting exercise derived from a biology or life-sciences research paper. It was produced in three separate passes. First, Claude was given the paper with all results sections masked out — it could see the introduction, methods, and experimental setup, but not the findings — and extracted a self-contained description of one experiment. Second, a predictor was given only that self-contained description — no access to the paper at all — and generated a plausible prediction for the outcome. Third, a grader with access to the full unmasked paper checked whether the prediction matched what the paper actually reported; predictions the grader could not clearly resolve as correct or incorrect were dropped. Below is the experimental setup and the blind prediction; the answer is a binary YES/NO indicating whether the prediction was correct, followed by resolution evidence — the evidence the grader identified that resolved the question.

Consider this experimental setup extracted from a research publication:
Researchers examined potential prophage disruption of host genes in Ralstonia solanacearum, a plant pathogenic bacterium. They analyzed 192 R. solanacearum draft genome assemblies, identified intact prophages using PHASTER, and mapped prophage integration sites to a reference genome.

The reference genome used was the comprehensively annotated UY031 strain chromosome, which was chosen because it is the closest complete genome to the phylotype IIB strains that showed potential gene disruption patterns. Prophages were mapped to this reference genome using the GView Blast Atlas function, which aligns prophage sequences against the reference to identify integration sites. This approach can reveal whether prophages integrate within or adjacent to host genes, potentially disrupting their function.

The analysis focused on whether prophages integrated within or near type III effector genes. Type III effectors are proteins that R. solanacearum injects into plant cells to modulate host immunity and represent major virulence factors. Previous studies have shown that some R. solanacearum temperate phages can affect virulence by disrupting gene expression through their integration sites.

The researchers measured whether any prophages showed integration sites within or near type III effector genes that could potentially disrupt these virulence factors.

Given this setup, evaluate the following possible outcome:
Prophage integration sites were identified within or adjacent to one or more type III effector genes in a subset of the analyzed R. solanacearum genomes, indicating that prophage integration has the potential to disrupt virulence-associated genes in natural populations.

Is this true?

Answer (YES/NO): YES